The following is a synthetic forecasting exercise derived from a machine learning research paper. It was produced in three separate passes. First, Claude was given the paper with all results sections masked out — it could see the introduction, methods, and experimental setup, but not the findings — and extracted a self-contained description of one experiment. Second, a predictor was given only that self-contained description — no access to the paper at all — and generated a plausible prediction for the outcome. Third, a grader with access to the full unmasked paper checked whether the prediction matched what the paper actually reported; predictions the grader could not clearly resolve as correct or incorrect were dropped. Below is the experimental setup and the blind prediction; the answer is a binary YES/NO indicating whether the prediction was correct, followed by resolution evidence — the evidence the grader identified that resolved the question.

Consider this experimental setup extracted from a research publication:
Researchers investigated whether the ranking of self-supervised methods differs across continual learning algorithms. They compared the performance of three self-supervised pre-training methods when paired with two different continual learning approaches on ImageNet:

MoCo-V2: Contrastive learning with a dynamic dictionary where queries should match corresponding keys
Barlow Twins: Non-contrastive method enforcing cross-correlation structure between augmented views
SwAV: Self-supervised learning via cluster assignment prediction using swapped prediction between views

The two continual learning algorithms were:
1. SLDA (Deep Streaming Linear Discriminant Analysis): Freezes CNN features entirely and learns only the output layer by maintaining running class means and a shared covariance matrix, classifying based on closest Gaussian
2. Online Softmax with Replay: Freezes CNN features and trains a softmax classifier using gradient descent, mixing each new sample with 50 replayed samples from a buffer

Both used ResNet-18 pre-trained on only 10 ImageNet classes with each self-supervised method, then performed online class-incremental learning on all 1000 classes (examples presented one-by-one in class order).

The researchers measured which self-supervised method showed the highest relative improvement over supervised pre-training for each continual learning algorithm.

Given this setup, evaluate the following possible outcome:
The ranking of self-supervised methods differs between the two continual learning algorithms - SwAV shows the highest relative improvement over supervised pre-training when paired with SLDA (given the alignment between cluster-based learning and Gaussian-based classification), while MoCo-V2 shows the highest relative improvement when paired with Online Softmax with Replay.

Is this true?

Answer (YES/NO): YES